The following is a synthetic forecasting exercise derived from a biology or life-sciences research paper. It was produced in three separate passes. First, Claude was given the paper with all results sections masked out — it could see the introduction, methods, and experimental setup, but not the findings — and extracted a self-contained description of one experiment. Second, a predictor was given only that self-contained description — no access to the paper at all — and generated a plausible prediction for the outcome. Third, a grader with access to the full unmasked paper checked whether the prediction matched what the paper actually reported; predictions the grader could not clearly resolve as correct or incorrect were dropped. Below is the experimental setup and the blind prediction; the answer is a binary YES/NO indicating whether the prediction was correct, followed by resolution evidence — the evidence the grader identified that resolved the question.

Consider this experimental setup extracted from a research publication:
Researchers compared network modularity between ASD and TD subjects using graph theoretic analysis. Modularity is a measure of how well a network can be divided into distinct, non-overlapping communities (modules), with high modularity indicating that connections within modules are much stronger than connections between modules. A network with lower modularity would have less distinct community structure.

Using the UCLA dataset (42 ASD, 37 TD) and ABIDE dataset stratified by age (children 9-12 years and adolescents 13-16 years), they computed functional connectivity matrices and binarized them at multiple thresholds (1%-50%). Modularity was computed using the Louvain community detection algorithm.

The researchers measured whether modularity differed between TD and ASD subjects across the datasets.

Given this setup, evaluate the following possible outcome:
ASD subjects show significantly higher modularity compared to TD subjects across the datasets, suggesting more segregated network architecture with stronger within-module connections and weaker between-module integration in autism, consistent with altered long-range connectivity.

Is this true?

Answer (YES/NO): NO